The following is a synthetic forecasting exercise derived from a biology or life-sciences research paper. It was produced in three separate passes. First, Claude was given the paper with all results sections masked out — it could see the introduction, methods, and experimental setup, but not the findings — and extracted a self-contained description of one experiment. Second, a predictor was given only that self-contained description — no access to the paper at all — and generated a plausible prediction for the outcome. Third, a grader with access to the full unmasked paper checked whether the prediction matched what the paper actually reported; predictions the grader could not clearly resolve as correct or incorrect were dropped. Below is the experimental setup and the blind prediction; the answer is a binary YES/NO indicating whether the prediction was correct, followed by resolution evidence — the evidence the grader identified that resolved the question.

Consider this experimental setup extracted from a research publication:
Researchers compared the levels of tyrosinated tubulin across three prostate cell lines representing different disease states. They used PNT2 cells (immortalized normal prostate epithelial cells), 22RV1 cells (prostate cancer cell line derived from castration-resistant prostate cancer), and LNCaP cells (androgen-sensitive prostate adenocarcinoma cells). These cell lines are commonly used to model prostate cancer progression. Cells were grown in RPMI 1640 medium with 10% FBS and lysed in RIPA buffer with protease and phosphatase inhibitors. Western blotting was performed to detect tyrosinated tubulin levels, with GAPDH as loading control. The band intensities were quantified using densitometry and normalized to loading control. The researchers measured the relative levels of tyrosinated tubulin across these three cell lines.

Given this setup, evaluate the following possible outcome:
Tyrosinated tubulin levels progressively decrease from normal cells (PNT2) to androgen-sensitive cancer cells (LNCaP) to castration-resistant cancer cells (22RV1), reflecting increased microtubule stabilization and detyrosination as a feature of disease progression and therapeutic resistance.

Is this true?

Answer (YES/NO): NO